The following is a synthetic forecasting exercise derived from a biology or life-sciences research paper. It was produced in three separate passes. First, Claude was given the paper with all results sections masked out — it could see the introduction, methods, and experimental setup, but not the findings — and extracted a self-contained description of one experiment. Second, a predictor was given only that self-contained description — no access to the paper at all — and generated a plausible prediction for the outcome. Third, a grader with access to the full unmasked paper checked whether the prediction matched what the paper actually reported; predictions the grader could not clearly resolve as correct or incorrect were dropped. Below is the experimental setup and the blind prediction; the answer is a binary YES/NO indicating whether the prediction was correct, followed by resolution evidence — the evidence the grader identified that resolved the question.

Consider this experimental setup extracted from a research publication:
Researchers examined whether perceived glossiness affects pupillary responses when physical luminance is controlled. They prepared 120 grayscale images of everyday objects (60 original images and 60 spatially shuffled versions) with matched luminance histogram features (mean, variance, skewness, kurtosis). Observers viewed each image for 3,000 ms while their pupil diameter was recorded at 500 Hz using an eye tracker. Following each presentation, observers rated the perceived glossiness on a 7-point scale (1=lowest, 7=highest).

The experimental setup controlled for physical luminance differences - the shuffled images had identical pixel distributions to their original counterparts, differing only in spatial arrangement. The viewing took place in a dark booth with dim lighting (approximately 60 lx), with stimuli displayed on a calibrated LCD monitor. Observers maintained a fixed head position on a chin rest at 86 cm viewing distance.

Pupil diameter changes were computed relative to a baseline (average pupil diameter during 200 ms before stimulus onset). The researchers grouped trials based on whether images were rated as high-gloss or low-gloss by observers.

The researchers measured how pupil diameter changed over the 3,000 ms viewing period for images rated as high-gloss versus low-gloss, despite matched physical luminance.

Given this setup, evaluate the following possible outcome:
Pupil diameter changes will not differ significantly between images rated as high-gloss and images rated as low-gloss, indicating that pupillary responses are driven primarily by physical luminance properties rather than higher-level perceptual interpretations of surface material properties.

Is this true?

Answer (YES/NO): NO